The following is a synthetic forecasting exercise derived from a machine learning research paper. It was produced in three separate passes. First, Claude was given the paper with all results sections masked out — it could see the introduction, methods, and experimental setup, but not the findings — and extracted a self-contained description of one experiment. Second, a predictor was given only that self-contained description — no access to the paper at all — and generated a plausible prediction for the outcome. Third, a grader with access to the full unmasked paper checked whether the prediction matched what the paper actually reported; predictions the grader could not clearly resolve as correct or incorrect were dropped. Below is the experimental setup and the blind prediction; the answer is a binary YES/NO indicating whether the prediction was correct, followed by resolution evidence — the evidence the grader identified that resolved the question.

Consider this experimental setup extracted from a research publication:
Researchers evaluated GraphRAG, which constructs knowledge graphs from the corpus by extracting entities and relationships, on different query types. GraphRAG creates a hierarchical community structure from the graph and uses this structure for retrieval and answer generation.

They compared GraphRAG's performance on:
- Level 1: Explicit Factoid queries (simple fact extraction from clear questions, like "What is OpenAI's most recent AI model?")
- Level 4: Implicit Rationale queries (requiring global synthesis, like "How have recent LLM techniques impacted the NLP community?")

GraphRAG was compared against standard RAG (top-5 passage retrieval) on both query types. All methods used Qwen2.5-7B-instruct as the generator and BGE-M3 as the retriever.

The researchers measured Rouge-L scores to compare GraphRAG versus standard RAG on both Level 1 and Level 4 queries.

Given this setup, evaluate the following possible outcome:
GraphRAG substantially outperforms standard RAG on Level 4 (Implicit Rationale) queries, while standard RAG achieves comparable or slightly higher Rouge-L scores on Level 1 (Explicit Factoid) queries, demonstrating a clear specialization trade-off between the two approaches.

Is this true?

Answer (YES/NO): YES